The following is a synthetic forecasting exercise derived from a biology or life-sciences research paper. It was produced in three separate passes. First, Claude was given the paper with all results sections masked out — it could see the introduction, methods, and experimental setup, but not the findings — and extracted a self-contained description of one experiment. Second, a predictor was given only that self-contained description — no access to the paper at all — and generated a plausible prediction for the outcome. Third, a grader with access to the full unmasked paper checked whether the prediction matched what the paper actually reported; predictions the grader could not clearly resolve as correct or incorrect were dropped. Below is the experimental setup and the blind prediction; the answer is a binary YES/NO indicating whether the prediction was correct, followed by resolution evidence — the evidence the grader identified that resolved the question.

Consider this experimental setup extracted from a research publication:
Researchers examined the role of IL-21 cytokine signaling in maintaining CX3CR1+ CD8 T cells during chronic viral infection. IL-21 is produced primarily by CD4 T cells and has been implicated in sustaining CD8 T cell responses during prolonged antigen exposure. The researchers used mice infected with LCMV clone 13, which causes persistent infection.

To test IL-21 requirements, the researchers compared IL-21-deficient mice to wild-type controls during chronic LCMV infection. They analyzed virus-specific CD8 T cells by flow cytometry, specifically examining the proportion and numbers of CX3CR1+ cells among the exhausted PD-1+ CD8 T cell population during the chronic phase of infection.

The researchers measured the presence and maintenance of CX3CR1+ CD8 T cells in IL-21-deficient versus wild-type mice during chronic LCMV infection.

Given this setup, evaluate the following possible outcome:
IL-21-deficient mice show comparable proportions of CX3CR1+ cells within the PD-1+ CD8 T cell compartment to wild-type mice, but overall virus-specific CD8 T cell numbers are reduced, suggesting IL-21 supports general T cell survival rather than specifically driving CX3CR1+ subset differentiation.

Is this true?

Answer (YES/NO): NO